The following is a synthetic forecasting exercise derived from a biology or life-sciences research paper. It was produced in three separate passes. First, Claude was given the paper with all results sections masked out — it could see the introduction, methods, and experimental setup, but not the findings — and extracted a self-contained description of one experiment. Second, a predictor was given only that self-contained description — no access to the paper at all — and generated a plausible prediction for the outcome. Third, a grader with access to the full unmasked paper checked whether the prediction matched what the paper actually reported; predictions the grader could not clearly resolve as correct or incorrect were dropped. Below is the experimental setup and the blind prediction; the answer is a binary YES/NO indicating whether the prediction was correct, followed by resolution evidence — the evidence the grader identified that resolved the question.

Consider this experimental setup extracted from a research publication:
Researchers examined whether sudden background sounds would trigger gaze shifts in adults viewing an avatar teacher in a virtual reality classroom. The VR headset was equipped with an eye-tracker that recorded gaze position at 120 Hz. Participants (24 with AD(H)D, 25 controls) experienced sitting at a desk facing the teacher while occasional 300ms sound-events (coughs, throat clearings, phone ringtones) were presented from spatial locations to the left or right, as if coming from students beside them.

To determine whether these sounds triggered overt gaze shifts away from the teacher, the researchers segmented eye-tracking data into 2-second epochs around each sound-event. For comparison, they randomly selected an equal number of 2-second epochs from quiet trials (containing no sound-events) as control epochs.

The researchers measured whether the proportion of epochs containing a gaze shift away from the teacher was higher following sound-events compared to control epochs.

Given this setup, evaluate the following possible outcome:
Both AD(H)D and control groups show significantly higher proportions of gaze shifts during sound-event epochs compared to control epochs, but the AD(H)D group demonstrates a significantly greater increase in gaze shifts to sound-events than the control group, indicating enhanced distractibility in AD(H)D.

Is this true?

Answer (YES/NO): NO